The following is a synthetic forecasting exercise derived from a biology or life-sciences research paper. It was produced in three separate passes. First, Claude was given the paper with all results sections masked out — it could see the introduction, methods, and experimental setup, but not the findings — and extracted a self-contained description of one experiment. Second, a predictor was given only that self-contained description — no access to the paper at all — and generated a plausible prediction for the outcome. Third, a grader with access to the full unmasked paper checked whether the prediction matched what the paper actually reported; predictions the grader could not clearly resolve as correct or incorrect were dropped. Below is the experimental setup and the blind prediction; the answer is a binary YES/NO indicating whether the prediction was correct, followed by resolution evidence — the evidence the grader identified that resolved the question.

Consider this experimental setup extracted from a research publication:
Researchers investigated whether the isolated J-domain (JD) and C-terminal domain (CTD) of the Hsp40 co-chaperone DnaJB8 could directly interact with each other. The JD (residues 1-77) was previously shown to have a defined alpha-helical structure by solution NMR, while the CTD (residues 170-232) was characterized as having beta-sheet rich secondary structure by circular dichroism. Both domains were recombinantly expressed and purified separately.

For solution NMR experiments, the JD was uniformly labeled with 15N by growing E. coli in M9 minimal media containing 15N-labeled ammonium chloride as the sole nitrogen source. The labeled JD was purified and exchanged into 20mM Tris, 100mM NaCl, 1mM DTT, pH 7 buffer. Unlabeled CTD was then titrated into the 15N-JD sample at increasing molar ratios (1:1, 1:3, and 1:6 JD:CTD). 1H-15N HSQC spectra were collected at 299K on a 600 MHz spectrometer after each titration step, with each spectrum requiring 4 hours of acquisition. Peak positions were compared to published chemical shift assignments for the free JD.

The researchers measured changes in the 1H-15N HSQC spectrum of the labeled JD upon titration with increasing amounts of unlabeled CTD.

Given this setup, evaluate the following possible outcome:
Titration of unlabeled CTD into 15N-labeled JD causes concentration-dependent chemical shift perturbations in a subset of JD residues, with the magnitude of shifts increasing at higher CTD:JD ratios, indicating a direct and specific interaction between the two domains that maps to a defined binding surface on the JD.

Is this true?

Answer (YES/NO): YES